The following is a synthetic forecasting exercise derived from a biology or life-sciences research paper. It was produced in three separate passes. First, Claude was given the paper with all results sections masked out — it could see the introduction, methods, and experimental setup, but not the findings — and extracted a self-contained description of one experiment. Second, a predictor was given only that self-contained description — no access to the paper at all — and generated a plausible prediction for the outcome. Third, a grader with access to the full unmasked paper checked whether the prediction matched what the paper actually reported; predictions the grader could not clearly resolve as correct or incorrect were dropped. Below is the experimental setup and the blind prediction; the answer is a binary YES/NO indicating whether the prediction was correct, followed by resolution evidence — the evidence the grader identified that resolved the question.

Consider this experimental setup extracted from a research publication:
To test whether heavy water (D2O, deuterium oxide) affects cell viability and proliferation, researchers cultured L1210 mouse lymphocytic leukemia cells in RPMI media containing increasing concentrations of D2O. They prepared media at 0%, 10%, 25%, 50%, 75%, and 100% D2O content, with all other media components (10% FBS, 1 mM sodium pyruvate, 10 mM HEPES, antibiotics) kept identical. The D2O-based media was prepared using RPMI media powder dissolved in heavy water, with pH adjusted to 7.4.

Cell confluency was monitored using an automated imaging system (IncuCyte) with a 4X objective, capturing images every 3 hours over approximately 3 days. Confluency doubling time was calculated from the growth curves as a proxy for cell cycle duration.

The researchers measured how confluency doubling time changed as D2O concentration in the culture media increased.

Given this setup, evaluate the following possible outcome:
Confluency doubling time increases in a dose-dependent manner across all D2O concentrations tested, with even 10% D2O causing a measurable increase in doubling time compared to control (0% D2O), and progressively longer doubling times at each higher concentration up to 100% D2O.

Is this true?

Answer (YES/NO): NO